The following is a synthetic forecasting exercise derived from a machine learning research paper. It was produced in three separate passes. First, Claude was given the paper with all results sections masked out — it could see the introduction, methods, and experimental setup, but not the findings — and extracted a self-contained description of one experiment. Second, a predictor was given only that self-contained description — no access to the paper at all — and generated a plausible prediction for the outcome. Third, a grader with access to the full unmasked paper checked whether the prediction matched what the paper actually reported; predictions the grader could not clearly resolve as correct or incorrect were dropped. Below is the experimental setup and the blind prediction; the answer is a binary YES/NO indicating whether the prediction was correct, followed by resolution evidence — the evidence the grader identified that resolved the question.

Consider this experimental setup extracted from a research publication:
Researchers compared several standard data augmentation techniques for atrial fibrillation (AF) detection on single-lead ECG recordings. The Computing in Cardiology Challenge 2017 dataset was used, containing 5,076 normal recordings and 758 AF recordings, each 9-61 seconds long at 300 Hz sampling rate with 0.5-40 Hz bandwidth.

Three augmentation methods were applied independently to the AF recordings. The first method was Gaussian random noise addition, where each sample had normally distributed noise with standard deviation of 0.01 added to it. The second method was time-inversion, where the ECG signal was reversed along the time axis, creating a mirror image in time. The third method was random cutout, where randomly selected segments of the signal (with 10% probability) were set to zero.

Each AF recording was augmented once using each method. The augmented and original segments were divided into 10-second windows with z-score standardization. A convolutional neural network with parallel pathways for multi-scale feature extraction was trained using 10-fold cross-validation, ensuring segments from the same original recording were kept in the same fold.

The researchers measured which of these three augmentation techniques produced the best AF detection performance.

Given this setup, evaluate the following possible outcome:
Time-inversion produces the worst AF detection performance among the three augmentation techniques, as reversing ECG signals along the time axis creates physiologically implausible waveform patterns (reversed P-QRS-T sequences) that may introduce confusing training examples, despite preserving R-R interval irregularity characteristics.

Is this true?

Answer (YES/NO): NO